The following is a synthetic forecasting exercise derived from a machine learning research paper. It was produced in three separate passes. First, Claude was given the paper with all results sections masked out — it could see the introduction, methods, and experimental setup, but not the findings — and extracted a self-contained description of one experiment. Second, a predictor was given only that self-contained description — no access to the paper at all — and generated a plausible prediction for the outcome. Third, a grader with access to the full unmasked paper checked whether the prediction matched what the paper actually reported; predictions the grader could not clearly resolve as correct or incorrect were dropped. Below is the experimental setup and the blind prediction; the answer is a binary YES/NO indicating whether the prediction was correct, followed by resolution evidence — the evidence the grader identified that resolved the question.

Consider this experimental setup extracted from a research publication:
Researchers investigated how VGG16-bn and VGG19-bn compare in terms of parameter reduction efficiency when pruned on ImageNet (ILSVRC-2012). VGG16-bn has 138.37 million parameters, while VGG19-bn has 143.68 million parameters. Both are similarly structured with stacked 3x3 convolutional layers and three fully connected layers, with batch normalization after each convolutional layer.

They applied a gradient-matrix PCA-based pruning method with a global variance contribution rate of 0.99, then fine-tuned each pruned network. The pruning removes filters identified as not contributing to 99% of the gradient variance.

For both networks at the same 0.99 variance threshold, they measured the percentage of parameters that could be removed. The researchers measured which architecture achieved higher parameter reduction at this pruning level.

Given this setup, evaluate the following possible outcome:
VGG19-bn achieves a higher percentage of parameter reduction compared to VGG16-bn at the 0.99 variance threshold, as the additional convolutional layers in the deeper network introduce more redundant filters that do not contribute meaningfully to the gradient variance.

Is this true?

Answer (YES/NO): YES